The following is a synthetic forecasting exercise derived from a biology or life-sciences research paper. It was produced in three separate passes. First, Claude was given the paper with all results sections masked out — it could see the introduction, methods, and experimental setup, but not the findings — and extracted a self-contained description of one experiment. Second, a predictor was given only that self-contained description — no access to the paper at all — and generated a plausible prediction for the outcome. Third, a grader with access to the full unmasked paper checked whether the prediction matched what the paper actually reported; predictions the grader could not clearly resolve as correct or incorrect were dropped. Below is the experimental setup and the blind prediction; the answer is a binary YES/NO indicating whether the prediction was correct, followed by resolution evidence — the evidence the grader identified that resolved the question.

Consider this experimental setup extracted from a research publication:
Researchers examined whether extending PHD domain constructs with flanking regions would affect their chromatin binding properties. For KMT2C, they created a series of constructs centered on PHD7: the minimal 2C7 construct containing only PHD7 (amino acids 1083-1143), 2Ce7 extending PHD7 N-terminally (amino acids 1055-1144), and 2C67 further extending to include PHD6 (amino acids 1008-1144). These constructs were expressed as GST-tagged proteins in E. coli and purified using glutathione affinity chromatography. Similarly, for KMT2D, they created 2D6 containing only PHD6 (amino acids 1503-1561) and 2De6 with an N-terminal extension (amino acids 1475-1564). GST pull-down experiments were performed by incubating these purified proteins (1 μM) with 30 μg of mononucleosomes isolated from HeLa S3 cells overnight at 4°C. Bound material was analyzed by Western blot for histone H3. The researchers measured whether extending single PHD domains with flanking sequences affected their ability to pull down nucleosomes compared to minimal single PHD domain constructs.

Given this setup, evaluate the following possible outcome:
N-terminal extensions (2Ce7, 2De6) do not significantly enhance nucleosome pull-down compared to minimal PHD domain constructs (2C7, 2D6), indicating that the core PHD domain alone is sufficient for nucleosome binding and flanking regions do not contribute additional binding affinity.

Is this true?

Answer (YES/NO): NO